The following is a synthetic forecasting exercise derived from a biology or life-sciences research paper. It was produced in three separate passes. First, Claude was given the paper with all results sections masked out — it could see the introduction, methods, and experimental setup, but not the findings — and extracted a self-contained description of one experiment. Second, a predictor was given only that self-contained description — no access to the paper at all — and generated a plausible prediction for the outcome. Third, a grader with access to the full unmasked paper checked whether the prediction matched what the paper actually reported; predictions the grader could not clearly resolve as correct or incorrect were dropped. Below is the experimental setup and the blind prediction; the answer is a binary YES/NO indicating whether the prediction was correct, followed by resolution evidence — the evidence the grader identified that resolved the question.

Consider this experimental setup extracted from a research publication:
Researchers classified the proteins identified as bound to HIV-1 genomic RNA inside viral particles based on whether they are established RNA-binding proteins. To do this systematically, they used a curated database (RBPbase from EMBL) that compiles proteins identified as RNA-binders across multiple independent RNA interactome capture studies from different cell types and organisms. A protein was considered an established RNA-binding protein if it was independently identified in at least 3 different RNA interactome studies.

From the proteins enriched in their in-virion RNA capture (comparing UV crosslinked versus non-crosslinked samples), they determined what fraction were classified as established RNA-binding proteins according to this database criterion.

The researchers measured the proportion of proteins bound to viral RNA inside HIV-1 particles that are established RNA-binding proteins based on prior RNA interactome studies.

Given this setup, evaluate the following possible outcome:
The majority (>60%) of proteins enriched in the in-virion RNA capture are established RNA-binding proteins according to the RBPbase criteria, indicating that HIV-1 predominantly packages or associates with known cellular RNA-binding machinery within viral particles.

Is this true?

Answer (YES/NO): YES